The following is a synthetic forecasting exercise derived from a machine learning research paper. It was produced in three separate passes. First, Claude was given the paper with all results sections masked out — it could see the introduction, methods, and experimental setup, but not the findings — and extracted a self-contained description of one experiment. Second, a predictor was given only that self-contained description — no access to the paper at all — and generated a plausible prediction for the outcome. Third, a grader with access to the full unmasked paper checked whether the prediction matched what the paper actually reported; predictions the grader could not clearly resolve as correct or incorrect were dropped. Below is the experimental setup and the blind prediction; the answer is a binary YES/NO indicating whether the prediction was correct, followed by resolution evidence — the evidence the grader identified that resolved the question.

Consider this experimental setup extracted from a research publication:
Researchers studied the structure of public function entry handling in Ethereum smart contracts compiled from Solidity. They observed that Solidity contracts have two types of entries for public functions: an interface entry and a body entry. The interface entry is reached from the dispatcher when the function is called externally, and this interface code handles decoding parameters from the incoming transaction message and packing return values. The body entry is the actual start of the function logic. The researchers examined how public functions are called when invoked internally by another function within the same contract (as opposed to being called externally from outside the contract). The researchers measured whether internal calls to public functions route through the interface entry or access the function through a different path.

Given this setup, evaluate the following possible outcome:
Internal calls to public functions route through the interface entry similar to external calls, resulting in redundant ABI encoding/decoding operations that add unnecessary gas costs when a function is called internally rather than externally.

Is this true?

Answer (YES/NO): NO